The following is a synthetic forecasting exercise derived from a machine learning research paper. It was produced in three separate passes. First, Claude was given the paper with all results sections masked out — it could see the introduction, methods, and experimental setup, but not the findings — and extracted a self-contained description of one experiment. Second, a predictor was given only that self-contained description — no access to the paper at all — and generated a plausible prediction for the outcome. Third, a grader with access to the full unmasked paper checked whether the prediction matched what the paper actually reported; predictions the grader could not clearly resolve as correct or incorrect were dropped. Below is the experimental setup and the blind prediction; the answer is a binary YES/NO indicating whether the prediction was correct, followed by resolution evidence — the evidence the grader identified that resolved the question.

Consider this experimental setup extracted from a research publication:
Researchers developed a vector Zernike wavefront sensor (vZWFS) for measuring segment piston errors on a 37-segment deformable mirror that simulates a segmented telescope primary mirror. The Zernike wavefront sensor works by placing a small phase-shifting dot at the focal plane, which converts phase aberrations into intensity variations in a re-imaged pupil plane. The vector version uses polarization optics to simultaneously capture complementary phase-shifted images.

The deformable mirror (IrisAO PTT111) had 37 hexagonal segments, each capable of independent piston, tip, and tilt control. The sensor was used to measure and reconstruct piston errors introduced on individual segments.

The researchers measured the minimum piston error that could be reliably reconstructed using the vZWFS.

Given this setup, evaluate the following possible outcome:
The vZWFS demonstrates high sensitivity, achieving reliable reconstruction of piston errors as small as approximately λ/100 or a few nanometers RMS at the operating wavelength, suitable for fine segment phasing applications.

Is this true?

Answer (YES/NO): NO